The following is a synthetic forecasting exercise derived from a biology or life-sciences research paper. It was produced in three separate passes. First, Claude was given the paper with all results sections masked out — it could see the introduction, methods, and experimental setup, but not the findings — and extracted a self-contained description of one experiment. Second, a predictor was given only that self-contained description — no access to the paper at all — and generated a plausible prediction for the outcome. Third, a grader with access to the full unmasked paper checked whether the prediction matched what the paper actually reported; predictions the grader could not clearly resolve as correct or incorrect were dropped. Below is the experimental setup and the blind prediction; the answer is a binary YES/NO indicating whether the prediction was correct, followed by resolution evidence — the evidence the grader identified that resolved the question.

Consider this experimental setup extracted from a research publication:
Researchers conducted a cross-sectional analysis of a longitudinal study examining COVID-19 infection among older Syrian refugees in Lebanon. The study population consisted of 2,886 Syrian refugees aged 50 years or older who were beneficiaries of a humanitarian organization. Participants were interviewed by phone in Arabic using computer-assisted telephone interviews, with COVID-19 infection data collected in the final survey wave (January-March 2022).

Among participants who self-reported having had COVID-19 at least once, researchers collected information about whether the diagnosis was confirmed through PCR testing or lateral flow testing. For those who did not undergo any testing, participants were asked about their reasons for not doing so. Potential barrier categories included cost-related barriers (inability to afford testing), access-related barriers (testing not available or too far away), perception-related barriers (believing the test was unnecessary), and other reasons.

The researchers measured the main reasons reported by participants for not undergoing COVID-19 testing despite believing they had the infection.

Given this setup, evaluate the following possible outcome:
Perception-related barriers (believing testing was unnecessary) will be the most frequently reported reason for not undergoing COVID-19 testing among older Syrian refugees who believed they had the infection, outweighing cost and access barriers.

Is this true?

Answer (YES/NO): YES